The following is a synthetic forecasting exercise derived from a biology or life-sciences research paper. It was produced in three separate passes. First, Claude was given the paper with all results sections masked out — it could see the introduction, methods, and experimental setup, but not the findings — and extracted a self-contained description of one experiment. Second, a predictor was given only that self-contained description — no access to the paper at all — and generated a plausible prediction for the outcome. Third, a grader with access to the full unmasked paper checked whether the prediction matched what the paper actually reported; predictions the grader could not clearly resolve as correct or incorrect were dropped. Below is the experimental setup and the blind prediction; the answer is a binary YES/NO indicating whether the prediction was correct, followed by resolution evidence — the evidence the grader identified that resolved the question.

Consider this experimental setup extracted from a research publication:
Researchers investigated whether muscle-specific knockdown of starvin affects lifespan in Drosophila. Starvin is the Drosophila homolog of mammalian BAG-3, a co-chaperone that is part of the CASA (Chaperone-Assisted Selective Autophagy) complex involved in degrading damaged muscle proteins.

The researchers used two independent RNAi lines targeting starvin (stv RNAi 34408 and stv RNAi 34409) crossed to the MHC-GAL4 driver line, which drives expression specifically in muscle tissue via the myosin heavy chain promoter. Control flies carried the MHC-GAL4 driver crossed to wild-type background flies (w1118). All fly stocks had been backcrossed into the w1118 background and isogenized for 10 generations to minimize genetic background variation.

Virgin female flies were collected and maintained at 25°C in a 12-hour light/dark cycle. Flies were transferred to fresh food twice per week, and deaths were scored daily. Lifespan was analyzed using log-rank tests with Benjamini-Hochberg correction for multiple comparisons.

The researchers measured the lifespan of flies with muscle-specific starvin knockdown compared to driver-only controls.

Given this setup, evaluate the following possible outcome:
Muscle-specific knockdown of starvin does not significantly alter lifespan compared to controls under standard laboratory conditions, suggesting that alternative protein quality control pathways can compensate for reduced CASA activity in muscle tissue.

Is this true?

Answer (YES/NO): NO